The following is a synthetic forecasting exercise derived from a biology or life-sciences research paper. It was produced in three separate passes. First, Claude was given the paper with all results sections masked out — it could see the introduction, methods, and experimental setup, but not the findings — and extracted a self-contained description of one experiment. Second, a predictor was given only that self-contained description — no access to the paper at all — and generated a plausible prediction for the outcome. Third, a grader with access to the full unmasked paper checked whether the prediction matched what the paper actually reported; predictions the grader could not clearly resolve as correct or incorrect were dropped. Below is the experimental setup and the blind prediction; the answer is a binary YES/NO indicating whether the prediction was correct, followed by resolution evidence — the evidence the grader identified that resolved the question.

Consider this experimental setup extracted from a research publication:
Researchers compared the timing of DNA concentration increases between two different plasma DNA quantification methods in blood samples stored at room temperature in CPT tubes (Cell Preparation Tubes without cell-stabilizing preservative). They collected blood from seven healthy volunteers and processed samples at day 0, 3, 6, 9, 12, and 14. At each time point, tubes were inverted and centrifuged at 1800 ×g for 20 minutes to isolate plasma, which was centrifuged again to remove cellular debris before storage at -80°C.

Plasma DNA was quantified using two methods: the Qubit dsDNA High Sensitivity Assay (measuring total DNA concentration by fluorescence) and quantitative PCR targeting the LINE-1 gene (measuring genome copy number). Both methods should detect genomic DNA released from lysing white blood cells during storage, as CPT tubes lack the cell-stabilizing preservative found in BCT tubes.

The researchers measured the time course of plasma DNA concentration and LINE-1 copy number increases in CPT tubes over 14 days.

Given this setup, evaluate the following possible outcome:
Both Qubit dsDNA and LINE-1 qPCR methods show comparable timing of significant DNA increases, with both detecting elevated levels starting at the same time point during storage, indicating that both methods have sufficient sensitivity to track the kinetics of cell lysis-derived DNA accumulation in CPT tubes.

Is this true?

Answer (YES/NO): YES